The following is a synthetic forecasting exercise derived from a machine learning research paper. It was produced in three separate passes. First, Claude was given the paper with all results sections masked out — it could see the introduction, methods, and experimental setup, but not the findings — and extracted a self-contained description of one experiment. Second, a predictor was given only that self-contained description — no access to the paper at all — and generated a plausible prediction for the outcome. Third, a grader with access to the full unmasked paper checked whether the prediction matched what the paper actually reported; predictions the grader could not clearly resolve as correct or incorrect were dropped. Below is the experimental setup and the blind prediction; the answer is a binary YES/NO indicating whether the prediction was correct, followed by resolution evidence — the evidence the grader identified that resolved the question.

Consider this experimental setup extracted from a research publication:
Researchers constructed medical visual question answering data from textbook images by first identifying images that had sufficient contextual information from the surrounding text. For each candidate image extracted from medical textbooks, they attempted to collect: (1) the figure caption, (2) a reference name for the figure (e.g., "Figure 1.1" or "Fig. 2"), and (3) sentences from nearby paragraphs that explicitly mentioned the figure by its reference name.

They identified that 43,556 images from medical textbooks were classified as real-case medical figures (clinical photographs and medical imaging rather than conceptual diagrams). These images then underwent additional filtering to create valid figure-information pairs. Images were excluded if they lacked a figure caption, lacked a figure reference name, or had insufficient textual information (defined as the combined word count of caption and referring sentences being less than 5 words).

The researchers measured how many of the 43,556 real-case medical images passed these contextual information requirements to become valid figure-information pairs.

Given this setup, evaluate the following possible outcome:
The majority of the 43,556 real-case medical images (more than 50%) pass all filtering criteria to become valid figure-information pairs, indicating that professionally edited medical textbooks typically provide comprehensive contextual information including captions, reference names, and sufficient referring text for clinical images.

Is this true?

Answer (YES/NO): YES